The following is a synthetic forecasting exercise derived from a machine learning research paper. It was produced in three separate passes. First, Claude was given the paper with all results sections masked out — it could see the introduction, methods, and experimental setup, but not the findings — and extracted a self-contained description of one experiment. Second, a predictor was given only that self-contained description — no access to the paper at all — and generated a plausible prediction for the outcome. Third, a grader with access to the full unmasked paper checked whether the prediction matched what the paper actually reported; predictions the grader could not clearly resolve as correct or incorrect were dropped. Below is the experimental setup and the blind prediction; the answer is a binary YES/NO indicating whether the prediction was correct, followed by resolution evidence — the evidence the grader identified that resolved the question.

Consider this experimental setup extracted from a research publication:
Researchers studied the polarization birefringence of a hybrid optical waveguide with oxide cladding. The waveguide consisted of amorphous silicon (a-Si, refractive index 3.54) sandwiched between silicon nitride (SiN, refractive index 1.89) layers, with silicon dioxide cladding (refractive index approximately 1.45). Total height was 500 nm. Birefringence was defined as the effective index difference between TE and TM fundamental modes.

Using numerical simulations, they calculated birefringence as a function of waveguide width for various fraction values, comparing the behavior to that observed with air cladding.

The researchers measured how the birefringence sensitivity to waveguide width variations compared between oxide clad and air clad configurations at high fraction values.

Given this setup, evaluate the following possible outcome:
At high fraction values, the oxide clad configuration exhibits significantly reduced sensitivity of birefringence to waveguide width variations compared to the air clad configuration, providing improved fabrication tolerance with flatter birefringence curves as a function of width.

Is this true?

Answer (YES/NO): YES